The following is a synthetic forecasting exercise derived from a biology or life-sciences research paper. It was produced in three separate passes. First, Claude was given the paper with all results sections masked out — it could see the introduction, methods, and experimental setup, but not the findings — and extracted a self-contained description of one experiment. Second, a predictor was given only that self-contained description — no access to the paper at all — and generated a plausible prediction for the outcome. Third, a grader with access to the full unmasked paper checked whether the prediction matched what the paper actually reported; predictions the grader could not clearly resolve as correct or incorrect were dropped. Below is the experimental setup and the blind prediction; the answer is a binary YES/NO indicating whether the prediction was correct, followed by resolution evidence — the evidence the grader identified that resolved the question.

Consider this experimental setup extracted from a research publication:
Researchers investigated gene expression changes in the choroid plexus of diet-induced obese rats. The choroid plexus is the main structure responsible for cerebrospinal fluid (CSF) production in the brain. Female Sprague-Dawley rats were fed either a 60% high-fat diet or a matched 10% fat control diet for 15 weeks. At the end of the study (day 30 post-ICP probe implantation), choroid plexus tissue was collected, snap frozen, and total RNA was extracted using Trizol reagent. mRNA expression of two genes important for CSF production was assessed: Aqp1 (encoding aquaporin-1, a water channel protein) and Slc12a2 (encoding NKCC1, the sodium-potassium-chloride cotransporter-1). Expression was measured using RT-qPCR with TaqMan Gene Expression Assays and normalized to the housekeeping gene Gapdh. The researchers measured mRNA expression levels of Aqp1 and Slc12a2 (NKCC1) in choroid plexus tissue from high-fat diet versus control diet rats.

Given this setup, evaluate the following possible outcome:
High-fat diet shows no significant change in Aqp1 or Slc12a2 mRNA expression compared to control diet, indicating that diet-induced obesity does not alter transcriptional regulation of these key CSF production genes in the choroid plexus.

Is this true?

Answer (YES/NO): YES